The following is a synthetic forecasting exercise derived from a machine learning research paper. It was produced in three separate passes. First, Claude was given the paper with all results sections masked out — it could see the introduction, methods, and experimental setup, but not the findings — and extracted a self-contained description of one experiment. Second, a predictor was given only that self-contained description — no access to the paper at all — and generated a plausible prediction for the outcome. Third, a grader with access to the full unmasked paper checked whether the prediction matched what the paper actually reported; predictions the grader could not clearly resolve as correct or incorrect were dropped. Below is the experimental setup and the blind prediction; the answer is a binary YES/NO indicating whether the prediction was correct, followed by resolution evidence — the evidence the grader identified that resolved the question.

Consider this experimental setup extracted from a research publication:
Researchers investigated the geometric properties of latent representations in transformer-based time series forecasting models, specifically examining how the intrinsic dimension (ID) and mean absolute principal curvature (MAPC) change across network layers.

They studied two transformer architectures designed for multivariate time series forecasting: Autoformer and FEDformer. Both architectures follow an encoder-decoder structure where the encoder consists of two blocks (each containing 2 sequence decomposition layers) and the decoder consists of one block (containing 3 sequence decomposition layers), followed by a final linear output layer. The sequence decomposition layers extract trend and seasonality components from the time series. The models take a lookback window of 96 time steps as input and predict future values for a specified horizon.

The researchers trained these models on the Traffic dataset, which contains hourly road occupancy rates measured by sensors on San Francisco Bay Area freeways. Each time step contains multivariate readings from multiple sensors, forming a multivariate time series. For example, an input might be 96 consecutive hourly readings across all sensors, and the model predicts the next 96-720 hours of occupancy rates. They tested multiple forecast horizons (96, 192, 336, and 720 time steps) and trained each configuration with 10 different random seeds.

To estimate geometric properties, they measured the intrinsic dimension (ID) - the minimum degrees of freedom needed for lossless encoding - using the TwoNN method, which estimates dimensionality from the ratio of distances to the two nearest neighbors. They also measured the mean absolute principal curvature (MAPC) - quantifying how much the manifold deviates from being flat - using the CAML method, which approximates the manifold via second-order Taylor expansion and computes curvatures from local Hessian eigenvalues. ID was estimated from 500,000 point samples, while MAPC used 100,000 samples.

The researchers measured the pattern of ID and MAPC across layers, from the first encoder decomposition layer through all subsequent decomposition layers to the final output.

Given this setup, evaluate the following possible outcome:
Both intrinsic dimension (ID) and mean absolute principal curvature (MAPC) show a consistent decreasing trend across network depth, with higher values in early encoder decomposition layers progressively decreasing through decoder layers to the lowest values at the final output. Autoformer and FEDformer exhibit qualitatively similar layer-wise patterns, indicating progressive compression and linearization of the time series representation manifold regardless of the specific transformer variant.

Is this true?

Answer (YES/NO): NO